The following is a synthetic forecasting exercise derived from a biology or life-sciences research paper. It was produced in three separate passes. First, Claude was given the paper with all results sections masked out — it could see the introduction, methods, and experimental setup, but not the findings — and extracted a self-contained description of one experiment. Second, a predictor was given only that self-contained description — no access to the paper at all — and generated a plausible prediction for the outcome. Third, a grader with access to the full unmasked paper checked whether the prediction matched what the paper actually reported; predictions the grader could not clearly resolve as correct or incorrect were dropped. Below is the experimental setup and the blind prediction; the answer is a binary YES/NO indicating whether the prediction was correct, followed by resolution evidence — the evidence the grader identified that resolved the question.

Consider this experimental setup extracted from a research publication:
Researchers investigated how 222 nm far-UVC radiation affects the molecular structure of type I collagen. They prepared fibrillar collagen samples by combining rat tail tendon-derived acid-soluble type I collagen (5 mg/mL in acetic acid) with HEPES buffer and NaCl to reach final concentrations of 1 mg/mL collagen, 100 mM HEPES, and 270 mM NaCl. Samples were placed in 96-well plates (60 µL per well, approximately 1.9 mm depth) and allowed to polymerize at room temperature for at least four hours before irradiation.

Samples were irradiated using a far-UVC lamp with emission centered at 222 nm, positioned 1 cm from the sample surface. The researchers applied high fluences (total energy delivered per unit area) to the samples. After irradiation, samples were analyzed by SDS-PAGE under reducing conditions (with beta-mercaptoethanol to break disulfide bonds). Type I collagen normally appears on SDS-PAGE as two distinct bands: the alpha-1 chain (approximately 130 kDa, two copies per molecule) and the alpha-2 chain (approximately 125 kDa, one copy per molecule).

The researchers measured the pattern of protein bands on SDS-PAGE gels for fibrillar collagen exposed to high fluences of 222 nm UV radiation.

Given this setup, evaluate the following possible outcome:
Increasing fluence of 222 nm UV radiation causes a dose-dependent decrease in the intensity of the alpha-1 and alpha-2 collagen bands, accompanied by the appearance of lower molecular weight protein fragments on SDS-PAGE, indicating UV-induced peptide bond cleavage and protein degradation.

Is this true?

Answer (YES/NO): NO